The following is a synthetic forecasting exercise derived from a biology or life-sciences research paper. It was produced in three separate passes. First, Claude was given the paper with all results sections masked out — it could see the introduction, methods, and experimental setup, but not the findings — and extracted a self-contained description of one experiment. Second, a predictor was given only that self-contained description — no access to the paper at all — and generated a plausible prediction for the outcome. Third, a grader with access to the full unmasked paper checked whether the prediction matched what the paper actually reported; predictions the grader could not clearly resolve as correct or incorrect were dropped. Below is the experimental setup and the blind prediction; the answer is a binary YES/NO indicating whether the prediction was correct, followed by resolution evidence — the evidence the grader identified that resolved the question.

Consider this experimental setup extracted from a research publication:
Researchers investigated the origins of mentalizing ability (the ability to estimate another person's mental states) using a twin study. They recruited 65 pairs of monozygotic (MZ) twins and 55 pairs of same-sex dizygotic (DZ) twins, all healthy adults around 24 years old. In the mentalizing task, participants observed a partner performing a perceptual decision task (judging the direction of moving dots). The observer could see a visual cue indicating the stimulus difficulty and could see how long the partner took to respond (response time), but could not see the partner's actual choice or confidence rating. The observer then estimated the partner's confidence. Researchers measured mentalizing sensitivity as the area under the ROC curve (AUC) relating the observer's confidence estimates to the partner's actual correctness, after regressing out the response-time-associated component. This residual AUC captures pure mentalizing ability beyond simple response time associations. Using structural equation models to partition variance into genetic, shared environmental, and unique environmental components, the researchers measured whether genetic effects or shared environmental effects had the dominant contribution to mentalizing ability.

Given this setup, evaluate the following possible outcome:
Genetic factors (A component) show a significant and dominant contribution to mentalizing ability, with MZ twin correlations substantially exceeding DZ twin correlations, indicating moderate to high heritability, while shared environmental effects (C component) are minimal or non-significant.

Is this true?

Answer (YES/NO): NO